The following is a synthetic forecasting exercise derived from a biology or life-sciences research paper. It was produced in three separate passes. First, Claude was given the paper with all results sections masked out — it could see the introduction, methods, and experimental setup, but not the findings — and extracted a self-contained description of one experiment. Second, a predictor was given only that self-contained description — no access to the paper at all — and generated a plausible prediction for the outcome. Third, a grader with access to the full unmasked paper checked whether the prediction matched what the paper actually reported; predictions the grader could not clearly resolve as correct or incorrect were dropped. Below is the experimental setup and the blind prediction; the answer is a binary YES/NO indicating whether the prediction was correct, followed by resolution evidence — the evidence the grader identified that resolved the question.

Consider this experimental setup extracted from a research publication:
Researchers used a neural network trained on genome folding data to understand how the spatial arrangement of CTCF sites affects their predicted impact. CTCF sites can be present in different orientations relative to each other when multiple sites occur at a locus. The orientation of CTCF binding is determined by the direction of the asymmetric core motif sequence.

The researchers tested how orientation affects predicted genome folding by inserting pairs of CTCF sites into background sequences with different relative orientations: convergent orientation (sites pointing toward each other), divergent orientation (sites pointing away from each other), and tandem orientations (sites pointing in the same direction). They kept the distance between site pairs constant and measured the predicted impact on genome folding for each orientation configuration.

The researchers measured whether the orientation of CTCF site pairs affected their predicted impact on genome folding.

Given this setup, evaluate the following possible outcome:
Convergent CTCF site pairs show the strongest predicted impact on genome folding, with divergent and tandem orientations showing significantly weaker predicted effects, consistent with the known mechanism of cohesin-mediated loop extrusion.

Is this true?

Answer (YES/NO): NO